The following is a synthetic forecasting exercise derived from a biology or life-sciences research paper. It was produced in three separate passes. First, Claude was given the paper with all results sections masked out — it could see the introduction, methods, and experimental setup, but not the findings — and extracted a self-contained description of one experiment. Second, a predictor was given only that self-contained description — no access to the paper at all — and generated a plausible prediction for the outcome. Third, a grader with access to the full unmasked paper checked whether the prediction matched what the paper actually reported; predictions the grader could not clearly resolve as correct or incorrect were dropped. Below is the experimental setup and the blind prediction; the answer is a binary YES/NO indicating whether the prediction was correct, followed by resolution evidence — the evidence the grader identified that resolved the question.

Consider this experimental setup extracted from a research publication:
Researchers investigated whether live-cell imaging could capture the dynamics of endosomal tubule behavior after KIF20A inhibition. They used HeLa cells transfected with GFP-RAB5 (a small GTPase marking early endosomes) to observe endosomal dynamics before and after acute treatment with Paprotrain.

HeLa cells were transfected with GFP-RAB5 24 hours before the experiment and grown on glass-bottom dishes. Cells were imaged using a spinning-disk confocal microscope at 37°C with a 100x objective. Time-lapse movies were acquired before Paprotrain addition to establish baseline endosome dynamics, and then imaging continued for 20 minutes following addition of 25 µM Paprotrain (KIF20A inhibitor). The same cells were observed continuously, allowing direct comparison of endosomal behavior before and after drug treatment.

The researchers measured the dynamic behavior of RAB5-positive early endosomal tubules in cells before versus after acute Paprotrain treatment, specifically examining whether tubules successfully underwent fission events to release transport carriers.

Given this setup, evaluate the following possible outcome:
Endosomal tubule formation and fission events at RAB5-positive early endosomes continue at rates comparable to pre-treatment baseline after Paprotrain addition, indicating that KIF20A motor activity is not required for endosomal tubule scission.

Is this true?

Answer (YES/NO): NO